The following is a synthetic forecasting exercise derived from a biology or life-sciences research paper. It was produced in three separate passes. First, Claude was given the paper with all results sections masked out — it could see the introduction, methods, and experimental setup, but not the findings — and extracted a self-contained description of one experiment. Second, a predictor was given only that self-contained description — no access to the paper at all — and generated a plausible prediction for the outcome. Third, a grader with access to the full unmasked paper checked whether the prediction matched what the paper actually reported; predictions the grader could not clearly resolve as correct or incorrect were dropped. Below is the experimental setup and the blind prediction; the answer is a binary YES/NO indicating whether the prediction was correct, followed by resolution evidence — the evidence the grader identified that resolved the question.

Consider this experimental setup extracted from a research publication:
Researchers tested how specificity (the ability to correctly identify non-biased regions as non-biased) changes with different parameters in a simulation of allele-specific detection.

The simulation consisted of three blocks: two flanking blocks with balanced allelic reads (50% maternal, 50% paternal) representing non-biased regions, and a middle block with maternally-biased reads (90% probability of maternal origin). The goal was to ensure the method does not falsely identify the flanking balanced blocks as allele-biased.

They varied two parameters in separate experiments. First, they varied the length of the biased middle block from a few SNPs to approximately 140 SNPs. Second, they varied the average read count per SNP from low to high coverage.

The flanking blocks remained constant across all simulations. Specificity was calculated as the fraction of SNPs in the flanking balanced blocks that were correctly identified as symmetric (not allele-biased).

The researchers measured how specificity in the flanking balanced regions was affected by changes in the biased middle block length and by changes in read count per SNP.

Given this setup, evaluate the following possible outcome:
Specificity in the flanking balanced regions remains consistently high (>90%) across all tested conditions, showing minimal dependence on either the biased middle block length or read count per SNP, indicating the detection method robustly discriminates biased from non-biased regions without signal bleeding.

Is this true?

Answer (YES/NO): NO